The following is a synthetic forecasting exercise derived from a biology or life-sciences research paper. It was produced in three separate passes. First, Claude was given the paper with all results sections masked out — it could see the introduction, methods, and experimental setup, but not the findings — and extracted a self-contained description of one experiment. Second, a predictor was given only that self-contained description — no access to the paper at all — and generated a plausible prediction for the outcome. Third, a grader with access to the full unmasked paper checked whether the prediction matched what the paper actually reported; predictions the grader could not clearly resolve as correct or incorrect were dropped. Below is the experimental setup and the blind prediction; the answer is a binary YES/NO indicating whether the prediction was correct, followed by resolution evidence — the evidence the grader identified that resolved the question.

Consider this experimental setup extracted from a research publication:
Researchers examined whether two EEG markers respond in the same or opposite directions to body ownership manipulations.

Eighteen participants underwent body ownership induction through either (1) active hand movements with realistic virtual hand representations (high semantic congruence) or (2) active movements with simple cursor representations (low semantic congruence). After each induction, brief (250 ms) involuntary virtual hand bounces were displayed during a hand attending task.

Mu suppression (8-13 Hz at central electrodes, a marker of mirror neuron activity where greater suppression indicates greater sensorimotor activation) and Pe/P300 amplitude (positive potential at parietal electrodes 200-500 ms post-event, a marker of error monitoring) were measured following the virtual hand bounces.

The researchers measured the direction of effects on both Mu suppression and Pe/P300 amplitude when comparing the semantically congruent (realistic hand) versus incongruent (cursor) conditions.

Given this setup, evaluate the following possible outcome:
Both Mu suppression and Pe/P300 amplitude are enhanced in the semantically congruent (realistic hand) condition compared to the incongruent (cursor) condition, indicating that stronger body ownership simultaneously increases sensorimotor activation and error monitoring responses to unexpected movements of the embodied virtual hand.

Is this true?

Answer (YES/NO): NO